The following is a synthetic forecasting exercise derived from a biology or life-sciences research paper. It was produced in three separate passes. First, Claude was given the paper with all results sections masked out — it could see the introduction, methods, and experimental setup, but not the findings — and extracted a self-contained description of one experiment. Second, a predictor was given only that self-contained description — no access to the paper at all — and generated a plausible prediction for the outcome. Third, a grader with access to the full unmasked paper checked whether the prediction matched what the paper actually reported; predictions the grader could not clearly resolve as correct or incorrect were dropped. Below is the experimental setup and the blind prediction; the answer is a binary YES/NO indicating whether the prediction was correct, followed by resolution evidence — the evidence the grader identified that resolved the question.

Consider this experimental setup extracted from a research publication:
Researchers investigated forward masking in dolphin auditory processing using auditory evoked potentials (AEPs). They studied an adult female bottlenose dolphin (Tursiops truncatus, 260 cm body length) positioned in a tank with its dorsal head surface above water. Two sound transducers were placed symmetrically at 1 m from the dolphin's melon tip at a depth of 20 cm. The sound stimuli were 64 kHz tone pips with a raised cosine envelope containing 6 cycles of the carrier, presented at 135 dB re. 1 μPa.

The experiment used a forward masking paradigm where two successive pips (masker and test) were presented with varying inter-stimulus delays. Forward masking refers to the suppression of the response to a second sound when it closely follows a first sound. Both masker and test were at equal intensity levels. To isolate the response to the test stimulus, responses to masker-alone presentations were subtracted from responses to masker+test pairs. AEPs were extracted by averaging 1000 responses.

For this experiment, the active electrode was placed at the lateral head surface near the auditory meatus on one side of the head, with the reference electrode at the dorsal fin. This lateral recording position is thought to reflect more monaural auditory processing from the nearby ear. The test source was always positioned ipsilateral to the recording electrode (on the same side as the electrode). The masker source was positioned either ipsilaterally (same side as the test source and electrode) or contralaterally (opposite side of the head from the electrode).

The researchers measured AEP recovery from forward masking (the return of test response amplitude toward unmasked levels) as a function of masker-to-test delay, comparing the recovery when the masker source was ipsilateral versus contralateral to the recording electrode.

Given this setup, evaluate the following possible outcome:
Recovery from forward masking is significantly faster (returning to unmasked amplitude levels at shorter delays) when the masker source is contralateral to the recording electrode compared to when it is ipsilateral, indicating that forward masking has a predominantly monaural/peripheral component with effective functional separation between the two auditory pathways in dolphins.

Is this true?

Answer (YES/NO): YES